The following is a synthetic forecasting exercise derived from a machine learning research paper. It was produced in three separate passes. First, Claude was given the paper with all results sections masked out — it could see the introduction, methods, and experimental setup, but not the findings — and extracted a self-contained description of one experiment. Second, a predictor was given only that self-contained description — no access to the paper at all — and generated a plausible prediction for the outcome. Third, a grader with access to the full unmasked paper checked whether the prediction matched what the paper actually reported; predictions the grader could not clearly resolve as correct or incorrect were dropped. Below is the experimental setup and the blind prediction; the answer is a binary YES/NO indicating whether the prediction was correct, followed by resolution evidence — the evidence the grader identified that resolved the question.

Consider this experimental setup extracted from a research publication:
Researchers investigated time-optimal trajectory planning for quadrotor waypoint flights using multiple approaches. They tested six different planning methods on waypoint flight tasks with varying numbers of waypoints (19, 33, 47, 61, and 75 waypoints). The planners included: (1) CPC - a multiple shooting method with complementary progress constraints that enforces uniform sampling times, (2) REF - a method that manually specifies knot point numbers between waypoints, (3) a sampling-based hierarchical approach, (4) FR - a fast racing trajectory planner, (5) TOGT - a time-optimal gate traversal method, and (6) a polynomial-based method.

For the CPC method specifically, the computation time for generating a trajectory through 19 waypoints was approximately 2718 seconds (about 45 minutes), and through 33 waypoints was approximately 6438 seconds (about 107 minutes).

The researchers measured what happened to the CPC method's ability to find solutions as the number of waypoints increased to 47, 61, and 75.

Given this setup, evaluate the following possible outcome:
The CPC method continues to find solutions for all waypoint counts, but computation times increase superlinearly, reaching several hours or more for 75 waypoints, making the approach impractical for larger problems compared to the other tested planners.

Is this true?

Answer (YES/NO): NO